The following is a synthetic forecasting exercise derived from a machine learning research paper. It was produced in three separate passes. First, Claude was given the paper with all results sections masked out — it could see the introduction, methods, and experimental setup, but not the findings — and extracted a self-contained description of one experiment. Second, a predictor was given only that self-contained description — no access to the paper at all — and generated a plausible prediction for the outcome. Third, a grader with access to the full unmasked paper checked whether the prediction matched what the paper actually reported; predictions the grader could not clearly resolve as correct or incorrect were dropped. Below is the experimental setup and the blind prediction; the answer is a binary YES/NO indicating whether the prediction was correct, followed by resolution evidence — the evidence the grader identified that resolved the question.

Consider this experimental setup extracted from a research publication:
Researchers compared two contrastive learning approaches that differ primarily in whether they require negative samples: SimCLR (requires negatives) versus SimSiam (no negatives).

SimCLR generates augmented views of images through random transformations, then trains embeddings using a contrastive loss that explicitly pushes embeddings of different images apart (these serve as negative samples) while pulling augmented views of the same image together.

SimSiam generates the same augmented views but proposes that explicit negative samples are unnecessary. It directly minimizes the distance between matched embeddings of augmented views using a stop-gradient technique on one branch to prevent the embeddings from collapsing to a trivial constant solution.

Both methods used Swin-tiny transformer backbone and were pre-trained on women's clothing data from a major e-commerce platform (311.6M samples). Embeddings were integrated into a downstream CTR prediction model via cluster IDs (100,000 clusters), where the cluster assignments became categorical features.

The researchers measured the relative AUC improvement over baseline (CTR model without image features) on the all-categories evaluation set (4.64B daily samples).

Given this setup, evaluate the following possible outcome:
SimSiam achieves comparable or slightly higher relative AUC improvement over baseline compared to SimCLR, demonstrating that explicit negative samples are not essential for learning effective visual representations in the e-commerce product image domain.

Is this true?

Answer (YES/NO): NO